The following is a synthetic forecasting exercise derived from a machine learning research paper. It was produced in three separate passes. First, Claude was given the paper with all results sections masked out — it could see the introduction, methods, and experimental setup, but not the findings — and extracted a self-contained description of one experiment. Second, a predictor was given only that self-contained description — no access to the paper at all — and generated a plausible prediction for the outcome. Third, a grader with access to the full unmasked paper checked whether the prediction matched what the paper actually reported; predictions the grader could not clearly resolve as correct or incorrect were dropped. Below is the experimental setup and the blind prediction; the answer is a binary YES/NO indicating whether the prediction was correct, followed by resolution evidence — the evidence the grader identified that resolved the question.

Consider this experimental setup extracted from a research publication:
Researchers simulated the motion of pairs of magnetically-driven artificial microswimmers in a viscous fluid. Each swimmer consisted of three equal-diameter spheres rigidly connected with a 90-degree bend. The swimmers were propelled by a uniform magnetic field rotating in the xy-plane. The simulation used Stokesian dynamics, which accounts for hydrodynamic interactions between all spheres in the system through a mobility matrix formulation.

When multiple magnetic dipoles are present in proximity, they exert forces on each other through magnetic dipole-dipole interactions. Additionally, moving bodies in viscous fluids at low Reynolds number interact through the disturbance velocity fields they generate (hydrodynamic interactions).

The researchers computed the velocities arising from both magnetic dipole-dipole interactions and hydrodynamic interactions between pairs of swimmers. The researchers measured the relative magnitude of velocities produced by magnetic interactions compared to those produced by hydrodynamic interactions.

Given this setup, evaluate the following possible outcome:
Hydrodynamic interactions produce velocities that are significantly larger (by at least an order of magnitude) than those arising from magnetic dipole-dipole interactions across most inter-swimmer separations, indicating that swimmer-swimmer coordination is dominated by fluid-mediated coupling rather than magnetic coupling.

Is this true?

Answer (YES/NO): YES